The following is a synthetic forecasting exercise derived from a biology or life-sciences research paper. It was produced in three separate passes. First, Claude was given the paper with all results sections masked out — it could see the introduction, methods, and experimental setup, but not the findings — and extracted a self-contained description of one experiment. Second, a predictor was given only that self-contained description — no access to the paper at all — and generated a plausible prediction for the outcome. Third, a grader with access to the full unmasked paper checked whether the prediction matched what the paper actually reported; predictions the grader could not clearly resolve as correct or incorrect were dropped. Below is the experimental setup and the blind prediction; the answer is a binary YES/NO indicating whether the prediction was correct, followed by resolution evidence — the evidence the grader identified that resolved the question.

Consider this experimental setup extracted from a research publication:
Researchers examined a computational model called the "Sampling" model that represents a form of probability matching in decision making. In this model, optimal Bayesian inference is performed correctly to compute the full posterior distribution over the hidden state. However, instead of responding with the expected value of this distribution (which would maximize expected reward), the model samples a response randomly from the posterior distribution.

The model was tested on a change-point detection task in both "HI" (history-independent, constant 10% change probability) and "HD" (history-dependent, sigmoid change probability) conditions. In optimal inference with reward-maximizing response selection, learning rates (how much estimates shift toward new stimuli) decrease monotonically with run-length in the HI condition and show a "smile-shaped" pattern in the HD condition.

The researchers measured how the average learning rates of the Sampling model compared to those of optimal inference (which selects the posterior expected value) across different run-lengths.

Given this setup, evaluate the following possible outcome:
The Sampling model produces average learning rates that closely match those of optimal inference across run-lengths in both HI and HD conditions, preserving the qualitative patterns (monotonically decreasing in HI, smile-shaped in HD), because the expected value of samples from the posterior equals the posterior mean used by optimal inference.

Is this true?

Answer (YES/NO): NO